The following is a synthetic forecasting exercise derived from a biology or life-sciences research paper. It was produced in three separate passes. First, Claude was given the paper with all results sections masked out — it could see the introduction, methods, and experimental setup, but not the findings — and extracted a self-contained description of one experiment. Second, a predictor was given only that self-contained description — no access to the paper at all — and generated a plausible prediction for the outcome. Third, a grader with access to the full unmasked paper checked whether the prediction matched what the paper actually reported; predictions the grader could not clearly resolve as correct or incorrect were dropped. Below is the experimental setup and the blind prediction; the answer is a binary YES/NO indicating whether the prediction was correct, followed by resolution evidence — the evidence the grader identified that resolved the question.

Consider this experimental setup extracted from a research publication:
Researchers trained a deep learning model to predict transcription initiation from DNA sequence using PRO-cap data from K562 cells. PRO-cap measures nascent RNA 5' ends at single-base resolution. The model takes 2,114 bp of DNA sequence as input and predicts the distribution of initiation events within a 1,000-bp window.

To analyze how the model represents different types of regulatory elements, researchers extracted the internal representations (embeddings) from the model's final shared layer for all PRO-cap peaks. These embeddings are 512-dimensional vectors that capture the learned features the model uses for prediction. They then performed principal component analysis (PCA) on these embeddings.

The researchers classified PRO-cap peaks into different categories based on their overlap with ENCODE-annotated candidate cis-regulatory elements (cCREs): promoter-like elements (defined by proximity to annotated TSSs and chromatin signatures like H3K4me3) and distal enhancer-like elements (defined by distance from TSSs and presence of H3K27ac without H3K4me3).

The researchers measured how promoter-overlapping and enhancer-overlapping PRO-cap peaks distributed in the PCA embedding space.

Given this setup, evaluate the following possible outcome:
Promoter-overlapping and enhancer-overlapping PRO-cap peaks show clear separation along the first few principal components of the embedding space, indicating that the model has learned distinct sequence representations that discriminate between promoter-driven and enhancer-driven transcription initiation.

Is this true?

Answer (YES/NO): YES